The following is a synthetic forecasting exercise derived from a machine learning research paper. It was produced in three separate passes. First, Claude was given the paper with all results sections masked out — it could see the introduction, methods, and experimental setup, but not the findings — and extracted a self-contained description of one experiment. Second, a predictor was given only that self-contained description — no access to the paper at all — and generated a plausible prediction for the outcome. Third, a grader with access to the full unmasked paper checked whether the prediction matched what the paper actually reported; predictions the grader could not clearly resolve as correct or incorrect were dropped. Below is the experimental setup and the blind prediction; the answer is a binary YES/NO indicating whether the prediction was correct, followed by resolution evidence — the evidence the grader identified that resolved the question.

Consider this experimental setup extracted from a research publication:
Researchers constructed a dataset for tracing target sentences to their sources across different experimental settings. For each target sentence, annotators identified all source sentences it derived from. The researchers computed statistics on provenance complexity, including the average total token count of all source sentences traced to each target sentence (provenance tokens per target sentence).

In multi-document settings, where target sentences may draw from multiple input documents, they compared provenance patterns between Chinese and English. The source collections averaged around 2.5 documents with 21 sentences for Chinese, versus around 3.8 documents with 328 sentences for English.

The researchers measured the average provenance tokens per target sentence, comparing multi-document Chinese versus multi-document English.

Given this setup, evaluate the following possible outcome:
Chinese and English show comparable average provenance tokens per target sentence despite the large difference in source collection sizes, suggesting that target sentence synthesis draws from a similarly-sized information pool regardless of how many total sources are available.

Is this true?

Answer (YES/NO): NO